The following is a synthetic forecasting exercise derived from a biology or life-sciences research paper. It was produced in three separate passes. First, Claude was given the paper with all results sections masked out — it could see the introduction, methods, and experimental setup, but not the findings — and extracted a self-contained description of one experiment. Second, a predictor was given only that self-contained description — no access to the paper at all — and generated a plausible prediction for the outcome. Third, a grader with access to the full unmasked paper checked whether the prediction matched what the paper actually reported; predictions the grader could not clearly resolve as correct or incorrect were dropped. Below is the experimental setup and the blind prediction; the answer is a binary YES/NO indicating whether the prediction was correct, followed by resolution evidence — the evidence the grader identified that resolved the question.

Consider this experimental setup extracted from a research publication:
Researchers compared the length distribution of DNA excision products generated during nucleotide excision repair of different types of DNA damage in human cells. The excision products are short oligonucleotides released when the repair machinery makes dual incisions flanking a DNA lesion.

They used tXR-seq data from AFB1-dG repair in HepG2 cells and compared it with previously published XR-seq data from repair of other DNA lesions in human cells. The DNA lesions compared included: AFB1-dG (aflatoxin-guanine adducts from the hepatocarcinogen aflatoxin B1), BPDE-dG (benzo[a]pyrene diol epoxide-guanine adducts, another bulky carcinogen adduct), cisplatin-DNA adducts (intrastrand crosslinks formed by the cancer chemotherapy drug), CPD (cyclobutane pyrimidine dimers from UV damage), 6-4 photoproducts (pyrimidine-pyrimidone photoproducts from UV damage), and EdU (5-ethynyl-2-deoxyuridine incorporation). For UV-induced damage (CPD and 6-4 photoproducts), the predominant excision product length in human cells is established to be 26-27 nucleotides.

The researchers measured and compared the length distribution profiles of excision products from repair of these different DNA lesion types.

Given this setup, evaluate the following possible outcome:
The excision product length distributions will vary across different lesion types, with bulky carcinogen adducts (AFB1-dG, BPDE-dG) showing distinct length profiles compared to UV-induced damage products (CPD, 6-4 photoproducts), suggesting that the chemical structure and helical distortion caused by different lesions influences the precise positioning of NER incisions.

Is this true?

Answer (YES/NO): NO